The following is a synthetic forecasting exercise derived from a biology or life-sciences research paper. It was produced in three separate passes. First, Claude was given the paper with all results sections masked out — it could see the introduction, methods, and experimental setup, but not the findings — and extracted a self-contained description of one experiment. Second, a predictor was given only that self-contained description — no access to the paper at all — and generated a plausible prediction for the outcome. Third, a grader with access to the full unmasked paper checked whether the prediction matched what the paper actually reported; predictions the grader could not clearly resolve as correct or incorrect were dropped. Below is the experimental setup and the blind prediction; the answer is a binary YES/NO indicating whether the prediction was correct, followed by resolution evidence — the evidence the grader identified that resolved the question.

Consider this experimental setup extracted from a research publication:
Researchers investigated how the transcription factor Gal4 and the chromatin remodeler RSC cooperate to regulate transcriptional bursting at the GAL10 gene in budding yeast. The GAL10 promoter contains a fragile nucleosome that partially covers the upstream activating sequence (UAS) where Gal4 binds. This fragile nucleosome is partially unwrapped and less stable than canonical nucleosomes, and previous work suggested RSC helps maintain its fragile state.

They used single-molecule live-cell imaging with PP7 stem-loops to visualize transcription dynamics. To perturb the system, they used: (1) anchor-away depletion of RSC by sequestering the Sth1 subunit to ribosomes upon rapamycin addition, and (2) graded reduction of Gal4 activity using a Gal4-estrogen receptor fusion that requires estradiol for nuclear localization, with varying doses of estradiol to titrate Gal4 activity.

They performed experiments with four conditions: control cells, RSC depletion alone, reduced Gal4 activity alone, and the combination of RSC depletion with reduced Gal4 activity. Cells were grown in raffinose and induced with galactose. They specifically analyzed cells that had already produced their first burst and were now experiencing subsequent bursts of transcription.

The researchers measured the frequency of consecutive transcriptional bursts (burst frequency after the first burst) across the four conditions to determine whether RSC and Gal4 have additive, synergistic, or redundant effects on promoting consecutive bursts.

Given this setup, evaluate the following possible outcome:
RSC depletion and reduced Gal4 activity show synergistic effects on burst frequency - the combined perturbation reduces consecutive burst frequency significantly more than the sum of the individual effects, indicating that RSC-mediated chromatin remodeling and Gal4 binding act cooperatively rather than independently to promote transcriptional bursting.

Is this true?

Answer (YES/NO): NO